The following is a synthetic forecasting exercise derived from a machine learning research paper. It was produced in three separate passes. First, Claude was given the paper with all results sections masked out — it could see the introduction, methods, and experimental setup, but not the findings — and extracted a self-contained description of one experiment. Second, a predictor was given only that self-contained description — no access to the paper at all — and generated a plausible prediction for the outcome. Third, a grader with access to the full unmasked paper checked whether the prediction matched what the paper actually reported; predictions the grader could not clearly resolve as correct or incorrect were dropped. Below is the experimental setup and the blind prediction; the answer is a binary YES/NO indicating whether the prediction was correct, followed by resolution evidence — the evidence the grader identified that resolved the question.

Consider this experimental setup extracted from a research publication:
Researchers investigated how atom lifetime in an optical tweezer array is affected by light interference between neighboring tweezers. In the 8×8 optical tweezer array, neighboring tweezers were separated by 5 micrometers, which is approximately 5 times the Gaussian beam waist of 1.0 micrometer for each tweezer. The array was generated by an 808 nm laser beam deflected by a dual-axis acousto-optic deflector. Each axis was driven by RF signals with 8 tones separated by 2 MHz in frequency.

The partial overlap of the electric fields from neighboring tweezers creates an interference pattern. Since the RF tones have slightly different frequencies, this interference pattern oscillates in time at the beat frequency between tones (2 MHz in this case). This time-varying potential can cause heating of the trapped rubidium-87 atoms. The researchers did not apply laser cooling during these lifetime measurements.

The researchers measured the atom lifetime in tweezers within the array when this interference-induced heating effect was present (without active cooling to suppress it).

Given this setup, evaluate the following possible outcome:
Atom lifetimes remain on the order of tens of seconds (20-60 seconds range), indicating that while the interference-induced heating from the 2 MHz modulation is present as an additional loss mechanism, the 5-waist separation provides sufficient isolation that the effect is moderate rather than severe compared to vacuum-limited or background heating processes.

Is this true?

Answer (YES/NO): NO